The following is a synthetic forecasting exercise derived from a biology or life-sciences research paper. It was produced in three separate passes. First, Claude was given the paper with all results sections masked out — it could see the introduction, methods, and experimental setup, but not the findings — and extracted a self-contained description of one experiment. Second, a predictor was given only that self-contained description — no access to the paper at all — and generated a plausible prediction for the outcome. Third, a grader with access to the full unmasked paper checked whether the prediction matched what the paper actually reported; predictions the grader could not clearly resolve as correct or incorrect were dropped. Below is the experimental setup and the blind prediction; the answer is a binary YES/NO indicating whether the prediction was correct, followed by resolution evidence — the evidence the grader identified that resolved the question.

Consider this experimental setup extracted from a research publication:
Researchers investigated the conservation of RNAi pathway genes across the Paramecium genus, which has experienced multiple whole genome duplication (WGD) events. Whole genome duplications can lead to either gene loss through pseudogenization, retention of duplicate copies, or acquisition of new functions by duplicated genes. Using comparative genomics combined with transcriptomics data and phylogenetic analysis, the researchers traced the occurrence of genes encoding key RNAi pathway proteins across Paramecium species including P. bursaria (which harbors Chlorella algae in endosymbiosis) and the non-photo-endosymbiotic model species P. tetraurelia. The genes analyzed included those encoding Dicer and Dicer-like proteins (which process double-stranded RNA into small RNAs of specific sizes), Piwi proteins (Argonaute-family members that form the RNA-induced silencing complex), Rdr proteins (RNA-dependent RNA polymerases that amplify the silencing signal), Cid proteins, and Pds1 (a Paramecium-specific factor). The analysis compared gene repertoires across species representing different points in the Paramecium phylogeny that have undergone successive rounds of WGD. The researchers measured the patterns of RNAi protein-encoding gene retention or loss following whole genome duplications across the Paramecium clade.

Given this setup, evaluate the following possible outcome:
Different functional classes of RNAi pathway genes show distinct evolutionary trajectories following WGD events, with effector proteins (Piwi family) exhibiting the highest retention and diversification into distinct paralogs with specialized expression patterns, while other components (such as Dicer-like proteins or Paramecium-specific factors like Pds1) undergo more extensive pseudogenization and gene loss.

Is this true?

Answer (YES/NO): NO